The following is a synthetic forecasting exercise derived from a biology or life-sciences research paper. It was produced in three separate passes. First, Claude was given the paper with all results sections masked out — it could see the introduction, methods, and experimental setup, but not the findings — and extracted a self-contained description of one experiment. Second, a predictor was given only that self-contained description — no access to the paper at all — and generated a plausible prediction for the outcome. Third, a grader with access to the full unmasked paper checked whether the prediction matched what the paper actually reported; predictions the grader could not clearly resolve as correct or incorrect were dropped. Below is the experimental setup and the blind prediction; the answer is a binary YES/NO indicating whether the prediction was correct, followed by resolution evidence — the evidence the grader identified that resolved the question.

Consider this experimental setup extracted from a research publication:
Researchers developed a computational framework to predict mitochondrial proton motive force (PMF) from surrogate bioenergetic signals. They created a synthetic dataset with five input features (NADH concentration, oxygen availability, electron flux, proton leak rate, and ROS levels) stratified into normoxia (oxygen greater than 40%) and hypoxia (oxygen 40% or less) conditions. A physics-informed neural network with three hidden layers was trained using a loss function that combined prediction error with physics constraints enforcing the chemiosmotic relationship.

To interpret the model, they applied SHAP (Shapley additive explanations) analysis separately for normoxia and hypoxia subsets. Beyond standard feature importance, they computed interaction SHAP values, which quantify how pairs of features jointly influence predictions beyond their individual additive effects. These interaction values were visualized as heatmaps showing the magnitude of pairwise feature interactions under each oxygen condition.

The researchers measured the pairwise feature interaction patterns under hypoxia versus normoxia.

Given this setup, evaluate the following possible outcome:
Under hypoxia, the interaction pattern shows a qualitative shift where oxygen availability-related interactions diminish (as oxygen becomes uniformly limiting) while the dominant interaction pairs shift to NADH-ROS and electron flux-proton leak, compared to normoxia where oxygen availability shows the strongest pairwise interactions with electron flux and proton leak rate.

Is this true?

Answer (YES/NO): NO